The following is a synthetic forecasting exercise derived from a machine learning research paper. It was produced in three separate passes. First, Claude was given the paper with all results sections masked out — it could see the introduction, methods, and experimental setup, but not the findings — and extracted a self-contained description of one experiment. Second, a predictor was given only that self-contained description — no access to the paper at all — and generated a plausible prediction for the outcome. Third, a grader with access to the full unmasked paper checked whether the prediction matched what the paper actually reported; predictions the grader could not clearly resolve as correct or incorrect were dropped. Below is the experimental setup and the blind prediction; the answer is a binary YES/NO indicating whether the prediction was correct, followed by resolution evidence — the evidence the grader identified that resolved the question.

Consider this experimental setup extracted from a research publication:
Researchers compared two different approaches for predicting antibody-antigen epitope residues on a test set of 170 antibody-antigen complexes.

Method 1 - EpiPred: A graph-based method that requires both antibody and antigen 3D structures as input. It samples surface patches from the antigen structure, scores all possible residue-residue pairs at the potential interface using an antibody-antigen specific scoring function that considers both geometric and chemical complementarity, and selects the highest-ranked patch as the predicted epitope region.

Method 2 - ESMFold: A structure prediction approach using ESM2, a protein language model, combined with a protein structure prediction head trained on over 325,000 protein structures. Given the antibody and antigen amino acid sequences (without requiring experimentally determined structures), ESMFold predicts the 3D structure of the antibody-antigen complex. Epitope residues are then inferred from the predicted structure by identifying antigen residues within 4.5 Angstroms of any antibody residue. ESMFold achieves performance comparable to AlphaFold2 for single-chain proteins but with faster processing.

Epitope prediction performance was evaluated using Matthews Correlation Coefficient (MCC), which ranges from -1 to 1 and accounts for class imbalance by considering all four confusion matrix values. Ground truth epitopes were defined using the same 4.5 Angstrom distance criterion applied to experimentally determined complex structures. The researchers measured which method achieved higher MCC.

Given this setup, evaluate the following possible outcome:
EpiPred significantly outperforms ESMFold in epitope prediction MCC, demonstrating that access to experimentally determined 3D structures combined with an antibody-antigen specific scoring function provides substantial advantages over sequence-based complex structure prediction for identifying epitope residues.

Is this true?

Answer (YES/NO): NO